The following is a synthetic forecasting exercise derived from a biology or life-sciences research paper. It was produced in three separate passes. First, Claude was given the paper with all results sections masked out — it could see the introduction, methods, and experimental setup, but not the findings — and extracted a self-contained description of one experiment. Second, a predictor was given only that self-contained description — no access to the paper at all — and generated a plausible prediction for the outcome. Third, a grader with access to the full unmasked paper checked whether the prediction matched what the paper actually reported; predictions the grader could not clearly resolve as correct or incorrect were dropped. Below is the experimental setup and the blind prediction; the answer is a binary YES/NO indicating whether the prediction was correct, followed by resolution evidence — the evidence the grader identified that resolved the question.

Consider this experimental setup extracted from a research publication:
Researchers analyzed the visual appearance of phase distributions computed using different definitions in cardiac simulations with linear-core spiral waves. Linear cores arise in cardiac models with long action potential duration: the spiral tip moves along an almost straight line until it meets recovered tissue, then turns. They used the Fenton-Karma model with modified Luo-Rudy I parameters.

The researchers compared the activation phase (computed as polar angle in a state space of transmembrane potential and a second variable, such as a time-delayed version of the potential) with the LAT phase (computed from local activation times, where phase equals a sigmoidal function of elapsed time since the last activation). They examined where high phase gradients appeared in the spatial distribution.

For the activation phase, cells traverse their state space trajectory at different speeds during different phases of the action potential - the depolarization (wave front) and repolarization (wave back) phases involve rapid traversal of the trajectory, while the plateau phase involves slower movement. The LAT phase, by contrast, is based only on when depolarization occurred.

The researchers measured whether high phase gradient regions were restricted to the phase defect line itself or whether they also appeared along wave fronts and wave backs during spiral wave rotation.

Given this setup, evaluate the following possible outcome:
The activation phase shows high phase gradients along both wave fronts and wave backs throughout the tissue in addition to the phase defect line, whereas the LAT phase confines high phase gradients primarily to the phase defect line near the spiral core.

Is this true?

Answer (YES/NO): YES